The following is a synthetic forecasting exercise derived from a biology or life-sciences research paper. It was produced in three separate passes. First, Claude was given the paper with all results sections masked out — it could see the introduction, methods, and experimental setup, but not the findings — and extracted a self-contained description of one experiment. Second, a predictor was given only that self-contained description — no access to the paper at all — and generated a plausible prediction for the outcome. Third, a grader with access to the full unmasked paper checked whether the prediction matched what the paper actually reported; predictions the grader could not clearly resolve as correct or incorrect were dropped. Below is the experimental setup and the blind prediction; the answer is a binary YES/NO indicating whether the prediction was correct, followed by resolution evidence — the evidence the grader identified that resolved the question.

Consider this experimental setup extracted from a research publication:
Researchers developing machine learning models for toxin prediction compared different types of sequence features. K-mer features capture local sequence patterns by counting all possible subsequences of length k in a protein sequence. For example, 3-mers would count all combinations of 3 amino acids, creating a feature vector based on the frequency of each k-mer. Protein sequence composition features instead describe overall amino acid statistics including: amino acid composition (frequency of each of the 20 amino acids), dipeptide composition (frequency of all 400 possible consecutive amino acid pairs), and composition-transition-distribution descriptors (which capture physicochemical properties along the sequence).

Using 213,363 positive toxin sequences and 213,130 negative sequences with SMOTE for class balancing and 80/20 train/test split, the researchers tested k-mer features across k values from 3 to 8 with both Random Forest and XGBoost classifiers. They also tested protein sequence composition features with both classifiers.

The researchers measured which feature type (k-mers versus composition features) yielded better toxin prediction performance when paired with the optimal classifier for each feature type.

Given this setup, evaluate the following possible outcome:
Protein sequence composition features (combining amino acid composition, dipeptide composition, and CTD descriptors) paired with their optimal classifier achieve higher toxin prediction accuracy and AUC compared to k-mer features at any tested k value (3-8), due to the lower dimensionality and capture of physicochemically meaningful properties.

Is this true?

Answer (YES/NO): NO